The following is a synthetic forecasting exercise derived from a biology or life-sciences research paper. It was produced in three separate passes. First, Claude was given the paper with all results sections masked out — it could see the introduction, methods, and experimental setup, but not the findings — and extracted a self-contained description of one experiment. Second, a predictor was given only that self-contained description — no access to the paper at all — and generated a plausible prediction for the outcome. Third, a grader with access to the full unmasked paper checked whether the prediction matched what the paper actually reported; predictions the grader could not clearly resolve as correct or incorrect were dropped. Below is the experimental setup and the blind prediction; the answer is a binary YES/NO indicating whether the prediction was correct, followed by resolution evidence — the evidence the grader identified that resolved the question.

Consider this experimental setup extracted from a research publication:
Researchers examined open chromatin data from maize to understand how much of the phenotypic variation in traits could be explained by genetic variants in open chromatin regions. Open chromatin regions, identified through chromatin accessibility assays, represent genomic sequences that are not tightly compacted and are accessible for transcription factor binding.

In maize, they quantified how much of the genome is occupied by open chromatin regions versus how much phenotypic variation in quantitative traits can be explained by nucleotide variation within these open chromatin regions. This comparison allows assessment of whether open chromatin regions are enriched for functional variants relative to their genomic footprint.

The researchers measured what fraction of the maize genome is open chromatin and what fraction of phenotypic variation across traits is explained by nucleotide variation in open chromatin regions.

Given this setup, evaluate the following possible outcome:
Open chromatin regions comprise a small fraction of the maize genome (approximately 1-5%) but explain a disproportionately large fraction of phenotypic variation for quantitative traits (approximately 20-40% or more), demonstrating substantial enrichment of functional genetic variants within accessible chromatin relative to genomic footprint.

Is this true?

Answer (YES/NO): NO